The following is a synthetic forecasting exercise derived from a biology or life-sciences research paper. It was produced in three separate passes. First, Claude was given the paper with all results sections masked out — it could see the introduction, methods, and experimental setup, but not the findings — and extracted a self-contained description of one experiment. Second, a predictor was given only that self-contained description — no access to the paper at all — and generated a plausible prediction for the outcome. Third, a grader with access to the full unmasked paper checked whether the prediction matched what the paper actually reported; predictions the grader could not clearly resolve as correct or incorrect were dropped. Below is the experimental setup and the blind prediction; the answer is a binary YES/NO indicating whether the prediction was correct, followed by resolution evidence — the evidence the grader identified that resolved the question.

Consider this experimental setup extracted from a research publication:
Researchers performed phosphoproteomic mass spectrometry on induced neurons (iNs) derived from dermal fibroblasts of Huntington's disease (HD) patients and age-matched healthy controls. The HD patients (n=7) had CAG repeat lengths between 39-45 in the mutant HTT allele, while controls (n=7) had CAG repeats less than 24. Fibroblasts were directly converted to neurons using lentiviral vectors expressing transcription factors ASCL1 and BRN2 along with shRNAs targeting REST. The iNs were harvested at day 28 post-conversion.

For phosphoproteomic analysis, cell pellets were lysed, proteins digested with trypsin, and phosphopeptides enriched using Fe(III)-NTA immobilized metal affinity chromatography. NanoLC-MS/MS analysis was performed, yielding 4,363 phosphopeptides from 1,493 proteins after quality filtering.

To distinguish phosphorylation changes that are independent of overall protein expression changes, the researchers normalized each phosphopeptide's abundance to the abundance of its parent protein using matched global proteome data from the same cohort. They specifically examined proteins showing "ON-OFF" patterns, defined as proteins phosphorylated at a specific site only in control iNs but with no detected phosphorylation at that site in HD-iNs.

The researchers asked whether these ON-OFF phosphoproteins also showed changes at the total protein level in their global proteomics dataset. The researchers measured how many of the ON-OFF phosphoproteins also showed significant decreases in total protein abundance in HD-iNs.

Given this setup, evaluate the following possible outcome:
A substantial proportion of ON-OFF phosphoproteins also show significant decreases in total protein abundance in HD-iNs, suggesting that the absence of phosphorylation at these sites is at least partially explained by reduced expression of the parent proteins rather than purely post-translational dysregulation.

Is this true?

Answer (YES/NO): NO